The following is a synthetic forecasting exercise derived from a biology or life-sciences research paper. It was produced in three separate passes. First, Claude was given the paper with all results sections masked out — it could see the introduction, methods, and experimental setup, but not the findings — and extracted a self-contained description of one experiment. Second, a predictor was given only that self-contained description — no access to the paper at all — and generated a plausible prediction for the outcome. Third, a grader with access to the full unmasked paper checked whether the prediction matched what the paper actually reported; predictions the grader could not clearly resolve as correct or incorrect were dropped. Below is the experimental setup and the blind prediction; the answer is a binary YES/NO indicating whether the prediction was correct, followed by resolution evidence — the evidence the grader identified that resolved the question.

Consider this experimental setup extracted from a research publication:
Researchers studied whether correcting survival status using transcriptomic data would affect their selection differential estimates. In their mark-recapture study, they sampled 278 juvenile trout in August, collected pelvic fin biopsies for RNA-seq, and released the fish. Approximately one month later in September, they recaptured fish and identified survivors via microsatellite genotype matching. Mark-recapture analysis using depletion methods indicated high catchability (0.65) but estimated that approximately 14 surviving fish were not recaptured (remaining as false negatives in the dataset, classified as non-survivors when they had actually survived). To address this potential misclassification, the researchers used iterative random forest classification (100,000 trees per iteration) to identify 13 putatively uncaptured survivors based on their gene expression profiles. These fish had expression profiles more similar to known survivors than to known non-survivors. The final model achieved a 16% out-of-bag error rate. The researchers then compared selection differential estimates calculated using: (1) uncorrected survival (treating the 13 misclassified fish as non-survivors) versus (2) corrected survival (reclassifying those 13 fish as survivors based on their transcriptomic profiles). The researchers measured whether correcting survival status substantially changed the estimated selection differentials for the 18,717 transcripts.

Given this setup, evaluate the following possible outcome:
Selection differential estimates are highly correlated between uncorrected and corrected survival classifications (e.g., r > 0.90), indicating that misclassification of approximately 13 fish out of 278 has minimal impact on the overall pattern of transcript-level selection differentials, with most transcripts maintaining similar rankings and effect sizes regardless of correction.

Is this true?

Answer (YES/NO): YES